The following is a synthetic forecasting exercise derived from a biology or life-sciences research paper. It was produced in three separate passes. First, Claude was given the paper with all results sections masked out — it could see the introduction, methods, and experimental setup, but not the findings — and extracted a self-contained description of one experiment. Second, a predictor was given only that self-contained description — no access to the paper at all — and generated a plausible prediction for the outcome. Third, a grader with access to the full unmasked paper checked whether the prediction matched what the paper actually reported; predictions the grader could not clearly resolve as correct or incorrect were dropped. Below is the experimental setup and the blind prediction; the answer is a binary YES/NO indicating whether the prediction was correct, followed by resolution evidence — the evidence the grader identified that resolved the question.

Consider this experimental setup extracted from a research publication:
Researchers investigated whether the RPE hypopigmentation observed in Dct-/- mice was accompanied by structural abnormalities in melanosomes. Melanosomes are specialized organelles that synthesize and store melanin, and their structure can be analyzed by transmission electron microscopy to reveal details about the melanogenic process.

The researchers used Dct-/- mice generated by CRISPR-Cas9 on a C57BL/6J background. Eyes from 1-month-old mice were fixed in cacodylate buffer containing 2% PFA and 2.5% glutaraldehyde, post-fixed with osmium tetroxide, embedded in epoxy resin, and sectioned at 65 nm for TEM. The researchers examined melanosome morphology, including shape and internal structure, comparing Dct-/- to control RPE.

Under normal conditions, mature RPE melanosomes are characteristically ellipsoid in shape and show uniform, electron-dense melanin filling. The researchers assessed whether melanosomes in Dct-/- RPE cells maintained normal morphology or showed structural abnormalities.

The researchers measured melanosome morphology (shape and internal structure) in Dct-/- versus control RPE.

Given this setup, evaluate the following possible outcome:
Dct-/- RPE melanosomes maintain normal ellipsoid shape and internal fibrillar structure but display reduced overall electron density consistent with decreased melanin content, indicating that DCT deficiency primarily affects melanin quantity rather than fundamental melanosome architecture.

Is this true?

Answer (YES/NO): NO